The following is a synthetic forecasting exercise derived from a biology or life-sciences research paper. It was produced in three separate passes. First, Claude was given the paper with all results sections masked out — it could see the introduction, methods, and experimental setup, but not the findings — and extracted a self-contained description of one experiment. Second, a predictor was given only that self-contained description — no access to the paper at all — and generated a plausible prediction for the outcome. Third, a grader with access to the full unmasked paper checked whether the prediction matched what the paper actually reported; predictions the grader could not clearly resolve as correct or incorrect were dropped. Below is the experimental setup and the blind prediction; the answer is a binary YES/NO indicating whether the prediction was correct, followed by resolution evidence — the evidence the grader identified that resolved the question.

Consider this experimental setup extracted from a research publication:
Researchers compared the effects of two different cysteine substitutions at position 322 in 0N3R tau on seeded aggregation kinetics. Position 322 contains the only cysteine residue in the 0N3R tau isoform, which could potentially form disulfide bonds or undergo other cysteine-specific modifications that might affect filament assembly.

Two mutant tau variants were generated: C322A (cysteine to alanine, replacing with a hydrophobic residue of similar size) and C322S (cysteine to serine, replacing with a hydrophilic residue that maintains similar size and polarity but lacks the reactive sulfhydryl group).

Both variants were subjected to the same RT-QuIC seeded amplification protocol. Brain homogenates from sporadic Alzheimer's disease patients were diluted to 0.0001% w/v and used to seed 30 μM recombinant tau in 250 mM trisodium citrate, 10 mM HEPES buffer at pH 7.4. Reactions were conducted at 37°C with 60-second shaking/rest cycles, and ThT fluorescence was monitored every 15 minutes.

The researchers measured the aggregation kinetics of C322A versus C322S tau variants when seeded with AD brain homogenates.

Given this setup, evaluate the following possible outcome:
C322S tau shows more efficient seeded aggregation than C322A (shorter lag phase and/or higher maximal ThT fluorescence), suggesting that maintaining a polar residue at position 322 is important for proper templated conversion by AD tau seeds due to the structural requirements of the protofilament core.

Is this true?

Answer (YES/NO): YES